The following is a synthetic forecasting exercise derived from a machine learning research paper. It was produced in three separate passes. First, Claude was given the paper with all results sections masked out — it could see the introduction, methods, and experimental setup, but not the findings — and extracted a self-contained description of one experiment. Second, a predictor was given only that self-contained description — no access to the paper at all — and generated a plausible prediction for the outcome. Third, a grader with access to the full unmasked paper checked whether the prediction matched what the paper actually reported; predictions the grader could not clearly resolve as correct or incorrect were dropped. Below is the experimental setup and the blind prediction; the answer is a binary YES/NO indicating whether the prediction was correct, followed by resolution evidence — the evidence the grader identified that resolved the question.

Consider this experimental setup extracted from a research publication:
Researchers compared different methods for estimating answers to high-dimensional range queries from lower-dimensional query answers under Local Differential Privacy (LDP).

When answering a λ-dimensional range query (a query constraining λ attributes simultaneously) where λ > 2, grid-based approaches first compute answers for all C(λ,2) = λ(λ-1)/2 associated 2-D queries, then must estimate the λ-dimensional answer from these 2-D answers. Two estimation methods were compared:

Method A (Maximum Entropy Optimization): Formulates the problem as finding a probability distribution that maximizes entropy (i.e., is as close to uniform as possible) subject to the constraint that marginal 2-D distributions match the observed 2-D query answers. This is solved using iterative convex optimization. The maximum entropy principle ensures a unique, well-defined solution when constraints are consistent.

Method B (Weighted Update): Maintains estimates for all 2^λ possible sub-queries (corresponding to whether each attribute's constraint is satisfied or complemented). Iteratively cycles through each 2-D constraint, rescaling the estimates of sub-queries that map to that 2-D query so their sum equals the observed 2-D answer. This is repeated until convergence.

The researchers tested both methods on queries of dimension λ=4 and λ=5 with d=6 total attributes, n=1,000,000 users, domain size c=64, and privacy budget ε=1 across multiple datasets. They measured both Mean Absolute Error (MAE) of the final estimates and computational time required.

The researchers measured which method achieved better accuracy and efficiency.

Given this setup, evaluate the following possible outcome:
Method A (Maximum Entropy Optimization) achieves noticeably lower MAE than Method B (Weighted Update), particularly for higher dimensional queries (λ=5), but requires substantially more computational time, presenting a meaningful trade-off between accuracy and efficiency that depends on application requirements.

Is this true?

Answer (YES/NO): NO